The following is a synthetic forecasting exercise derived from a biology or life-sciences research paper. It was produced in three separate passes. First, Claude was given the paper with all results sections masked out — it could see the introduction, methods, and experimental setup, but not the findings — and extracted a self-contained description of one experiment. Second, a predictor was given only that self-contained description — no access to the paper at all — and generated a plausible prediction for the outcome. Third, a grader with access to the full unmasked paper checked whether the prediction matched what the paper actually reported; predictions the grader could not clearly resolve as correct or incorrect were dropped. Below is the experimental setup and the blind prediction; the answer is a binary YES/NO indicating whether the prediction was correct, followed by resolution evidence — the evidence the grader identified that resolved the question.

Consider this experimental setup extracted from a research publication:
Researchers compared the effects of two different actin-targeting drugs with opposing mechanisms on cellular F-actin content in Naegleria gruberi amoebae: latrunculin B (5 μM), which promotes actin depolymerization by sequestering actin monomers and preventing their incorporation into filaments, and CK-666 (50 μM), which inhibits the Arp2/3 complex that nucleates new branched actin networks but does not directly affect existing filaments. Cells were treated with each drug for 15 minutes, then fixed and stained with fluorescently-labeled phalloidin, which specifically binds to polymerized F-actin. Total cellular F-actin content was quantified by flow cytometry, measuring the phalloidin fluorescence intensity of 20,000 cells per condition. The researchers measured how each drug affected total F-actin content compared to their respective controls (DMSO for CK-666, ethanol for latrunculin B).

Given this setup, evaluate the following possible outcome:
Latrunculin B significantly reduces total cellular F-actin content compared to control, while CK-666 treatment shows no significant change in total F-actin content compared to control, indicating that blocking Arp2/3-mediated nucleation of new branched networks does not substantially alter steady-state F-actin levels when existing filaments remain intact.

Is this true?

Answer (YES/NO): YES